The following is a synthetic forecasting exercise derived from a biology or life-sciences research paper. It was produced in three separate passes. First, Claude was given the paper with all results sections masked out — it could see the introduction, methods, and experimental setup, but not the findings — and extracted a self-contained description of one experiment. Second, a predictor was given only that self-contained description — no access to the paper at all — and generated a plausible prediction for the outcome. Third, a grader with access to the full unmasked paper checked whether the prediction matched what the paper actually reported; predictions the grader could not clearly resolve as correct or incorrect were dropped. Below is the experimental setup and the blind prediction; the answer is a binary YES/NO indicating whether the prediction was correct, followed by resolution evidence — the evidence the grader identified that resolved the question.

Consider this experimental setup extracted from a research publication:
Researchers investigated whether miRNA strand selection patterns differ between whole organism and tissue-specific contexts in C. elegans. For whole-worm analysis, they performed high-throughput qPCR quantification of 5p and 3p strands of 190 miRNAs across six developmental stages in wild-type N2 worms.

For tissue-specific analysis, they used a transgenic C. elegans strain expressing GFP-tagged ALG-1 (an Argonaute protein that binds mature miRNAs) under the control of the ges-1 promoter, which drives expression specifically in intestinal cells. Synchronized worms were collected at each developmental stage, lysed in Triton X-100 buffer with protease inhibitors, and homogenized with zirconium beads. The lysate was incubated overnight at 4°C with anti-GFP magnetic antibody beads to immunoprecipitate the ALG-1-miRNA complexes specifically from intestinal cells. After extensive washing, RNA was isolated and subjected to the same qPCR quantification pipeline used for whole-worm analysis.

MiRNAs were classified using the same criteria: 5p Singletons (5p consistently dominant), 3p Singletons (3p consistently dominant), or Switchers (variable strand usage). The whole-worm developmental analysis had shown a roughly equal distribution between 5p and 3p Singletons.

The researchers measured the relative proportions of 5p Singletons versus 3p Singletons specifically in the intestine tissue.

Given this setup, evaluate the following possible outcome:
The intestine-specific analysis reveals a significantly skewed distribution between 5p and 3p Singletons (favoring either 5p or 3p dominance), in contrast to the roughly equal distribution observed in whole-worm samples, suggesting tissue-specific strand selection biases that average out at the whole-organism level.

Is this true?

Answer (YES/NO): NO